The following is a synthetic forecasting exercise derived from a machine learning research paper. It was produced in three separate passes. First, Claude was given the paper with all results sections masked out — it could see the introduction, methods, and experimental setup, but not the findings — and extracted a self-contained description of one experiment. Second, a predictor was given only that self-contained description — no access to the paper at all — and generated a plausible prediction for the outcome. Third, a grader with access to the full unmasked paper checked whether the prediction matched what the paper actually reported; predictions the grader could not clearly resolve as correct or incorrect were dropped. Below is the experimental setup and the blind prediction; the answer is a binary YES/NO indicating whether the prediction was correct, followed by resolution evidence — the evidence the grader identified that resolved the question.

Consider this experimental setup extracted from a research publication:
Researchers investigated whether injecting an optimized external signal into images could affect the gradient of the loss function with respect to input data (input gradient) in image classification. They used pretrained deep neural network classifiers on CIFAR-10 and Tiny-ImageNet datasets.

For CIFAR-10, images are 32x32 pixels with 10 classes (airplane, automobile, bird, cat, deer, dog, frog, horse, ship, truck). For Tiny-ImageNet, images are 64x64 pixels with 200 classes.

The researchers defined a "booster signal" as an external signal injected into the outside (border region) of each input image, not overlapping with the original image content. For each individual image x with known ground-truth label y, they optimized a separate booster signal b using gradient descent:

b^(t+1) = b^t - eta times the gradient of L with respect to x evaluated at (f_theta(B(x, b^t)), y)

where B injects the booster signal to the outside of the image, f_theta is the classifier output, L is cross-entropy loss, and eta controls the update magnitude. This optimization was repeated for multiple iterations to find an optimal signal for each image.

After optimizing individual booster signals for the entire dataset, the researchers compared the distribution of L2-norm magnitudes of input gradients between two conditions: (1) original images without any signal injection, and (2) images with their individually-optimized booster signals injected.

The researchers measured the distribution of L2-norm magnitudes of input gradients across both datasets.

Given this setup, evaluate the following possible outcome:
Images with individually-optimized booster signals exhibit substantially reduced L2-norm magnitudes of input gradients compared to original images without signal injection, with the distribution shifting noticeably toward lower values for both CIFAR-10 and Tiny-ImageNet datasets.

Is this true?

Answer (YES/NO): YES